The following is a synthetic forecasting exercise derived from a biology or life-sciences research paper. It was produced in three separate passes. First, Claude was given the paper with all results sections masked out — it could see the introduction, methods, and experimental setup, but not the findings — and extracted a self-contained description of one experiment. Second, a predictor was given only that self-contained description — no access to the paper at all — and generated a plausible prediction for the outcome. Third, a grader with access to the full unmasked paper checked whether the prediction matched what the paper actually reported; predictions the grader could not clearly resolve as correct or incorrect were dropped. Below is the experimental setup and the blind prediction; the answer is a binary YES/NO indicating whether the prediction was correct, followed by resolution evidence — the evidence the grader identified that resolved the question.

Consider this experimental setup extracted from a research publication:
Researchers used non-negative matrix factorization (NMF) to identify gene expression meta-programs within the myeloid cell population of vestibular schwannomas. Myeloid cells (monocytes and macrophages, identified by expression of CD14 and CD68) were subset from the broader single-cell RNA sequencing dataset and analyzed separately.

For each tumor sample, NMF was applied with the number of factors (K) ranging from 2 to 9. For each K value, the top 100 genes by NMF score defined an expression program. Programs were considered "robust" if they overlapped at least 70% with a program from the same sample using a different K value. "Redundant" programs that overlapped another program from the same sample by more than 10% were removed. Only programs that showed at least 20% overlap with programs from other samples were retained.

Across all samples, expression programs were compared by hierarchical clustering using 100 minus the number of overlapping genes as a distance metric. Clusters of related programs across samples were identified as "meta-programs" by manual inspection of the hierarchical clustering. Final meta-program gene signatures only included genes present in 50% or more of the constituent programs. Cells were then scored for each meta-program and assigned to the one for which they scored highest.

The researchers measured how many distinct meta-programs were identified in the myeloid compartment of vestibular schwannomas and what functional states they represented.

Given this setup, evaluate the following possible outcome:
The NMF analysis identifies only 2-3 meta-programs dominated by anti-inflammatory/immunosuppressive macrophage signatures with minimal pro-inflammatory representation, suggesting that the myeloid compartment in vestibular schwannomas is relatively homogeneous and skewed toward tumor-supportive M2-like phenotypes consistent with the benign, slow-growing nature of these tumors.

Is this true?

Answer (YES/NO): NO